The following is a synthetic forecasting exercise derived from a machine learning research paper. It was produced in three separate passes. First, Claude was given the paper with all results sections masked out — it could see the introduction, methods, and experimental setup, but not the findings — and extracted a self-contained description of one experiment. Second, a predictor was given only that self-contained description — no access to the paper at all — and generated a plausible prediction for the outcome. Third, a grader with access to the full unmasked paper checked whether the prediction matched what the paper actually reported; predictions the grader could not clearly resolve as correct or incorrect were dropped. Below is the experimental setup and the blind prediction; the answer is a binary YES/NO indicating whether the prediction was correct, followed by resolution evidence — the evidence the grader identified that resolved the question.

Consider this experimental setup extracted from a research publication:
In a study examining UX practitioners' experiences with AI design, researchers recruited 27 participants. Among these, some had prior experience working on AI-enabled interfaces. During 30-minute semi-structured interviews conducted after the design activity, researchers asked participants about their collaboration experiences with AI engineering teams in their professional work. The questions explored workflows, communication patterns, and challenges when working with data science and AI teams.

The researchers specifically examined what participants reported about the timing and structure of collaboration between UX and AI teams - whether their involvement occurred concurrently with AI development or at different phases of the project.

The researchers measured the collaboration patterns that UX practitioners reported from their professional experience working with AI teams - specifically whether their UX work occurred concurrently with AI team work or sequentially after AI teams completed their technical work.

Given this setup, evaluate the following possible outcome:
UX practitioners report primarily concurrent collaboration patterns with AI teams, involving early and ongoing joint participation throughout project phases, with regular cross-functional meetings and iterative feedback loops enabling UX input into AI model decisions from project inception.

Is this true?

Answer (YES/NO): NO